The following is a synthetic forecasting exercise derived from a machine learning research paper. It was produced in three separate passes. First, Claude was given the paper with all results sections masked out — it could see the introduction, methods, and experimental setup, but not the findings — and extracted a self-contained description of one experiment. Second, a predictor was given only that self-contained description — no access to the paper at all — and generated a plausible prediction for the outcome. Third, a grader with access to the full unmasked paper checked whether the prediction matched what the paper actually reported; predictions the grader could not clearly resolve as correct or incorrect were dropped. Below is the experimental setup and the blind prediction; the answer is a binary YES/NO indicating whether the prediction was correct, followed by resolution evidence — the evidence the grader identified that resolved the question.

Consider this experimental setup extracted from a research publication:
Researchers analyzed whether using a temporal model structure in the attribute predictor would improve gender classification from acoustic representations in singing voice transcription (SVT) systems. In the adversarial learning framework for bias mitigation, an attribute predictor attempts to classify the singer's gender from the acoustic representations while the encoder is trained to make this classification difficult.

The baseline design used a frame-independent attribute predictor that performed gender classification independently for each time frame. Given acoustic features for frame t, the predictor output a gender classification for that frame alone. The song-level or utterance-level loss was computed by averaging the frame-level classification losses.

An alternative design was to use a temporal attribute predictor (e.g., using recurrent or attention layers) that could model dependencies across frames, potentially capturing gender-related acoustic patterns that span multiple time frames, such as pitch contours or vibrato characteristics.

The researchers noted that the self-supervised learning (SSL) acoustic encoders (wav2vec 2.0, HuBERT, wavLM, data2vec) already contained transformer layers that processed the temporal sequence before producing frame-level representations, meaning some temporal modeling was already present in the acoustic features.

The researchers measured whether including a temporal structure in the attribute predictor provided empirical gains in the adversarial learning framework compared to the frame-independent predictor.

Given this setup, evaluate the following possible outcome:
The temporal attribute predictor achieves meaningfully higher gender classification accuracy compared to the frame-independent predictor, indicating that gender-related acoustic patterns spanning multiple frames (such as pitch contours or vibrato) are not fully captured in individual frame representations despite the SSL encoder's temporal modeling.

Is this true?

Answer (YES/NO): NO